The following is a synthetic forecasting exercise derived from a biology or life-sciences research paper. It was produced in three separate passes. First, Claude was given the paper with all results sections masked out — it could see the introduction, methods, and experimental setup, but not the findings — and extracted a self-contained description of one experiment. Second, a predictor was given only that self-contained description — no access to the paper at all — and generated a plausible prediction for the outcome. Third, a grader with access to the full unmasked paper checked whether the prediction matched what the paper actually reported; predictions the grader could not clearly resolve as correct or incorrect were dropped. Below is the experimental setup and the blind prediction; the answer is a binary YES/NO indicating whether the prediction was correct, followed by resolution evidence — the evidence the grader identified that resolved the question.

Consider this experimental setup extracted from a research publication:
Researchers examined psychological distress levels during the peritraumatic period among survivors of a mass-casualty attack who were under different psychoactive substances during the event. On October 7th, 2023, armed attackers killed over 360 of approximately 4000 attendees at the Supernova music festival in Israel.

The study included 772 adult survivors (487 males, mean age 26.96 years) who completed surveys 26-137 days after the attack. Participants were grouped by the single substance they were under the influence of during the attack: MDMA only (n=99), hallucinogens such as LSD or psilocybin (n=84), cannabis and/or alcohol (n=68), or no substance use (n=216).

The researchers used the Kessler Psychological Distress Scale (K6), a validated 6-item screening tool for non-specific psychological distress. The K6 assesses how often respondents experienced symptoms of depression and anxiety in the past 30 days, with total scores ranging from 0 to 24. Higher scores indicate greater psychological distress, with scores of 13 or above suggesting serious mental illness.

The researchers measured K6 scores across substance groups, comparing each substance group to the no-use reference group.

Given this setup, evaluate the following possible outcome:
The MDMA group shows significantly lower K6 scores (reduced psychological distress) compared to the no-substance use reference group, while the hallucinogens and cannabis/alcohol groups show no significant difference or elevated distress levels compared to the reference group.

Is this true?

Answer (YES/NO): YES